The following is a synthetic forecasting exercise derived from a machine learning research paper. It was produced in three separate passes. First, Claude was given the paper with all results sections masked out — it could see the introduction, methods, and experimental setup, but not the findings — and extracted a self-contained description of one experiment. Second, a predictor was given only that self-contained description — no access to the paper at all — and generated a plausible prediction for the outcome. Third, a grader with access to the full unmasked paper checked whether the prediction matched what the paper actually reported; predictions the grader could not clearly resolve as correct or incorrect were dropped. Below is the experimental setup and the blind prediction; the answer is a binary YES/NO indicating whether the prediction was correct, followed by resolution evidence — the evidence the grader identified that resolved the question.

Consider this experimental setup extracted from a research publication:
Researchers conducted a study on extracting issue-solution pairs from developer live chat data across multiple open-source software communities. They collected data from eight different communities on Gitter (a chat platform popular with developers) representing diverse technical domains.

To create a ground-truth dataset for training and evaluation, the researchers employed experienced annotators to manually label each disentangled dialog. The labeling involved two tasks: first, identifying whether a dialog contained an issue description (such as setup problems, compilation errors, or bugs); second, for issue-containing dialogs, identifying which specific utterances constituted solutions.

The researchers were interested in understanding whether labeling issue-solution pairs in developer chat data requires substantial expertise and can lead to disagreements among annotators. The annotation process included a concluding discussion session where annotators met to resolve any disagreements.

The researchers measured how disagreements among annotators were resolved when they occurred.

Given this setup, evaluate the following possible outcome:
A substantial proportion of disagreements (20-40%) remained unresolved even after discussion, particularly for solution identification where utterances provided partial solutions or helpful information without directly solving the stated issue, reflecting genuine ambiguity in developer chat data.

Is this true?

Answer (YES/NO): NO